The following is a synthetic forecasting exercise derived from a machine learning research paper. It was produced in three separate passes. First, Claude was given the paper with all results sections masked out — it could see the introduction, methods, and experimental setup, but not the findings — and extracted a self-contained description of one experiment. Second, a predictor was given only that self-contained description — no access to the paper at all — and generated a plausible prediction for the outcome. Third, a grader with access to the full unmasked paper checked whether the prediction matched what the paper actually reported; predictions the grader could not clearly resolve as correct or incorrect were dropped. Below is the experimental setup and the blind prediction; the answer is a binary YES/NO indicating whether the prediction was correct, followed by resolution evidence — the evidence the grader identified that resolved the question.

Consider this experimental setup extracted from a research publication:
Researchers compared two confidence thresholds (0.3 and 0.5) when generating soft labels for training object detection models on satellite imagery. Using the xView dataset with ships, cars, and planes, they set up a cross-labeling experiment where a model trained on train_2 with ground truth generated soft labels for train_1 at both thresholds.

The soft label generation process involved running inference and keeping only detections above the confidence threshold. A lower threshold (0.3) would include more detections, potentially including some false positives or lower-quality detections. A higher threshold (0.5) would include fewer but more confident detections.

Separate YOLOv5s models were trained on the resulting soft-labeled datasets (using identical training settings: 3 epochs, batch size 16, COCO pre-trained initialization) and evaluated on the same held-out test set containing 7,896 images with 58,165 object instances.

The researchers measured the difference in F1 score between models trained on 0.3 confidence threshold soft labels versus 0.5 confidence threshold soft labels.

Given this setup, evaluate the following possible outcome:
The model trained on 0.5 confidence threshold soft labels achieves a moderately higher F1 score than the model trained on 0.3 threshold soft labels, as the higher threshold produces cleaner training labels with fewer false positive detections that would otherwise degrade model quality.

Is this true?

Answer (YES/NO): NO